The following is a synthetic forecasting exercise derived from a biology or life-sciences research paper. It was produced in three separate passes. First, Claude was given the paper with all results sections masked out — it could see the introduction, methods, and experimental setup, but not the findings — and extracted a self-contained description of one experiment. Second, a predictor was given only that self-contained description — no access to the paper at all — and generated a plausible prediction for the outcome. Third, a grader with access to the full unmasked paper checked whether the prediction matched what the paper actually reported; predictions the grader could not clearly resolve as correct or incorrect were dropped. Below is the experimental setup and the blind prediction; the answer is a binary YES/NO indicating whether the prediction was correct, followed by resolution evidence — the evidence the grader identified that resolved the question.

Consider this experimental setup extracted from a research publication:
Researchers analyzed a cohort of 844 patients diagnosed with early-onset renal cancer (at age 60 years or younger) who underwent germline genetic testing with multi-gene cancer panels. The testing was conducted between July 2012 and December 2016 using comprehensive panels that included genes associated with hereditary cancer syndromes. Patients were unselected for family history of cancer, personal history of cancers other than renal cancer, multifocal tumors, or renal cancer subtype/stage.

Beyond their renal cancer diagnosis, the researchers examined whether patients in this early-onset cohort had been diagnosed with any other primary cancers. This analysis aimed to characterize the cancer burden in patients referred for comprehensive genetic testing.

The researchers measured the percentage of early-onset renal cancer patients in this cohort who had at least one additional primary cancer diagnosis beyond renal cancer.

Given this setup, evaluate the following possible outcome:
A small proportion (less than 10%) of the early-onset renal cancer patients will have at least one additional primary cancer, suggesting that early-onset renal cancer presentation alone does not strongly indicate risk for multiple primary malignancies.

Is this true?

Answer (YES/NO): NO